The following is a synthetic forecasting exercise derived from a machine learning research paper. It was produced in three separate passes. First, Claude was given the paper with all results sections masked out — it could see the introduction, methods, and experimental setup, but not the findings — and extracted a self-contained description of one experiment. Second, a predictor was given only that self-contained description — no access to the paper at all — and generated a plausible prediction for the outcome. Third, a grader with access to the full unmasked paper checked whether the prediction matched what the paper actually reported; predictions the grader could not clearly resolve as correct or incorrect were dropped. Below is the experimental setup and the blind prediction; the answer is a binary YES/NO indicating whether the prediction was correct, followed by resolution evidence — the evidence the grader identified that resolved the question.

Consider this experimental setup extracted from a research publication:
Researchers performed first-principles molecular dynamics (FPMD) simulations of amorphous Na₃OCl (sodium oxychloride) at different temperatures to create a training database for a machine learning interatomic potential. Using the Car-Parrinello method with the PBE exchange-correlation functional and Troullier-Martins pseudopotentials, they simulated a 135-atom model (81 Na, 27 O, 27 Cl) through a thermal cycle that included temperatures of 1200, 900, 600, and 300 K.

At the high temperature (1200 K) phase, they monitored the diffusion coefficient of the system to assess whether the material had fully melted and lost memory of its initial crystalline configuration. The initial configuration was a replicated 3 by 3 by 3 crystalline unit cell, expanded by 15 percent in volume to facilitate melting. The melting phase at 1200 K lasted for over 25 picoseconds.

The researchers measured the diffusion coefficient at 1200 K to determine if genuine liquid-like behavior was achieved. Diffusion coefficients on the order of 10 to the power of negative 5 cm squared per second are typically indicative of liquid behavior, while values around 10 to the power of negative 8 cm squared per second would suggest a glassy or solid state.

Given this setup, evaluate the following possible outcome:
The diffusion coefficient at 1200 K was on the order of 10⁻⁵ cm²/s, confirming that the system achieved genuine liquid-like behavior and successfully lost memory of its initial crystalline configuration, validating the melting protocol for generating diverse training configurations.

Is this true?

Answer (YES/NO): YES